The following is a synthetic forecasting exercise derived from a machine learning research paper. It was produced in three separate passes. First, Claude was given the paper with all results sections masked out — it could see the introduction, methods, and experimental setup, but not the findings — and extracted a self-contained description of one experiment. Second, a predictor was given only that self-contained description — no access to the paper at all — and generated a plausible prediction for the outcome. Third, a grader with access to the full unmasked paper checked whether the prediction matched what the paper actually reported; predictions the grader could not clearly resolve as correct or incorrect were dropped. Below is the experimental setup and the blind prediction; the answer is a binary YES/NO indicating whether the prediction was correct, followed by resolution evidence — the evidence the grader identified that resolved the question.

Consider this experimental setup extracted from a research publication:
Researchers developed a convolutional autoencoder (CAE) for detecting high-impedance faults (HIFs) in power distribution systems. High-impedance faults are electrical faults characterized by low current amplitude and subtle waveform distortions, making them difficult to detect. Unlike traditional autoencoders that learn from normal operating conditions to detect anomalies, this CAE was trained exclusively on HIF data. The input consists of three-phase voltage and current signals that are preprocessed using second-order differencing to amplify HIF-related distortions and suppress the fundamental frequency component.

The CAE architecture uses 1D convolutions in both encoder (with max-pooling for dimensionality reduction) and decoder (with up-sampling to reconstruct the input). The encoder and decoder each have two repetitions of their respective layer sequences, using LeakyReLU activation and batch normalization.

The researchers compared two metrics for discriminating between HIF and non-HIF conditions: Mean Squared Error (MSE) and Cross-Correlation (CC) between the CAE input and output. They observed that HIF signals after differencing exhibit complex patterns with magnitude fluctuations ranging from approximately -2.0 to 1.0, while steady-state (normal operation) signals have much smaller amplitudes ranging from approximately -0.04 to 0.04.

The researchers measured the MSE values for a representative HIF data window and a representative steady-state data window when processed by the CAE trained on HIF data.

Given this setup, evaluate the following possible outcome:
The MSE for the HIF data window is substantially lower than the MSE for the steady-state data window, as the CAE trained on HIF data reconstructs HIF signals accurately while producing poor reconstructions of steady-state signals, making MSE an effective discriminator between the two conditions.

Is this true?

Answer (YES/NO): NO